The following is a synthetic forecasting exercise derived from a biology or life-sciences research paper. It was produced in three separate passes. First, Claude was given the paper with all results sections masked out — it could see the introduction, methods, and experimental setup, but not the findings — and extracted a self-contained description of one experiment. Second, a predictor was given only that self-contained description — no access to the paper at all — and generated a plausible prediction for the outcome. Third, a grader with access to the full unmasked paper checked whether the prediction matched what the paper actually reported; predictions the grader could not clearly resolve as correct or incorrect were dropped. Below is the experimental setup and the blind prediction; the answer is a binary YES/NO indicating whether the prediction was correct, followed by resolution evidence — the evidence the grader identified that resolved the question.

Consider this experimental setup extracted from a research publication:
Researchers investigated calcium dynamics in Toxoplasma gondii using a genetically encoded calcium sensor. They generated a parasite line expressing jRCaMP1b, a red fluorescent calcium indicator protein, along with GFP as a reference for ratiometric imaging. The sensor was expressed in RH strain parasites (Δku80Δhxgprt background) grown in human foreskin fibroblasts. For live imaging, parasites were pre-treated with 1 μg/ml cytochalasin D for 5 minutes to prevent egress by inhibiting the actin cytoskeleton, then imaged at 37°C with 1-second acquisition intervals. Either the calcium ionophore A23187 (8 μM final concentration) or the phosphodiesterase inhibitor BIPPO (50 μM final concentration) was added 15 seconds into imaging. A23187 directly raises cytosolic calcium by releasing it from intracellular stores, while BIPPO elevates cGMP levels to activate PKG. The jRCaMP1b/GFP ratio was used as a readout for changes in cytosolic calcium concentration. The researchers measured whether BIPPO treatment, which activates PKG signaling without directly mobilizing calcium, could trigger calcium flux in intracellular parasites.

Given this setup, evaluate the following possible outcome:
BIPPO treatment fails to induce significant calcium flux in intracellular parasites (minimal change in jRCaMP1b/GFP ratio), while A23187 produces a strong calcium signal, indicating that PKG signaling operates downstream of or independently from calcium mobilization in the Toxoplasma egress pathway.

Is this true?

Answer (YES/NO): NO